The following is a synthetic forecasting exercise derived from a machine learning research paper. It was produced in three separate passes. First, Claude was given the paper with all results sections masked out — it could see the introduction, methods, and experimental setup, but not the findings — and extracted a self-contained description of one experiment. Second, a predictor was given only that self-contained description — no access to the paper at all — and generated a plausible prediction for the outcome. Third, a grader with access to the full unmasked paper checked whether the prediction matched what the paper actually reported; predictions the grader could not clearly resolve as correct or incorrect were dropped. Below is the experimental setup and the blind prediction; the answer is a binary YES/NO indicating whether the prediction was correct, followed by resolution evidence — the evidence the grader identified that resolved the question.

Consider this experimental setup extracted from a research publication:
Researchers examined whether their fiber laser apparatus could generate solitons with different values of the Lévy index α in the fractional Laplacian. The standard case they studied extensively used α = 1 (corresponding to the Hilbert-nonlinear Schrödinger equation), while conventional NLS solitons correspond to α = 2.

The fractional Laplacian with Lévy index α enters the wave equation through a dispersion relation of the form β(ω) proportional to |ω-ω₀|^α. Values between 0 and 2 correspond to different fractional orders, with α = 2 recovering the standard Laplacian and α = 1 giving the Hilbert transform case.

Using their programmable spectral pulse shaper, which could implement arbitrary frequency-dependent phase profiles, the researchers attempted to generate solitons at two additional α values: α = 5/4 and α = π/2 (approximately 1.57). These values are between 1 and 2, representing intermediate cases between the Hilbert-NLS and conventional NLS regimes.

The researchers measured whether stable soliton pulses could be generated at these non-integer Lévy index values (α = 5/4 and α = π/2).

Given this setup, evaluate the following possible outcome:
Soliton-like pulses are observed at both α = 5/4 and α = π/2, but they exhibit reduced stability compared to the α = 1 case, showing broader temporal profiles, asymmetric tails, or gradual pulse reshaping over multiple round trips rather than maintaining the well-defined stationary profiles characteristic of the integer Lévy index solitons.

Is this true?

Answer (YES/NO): NO